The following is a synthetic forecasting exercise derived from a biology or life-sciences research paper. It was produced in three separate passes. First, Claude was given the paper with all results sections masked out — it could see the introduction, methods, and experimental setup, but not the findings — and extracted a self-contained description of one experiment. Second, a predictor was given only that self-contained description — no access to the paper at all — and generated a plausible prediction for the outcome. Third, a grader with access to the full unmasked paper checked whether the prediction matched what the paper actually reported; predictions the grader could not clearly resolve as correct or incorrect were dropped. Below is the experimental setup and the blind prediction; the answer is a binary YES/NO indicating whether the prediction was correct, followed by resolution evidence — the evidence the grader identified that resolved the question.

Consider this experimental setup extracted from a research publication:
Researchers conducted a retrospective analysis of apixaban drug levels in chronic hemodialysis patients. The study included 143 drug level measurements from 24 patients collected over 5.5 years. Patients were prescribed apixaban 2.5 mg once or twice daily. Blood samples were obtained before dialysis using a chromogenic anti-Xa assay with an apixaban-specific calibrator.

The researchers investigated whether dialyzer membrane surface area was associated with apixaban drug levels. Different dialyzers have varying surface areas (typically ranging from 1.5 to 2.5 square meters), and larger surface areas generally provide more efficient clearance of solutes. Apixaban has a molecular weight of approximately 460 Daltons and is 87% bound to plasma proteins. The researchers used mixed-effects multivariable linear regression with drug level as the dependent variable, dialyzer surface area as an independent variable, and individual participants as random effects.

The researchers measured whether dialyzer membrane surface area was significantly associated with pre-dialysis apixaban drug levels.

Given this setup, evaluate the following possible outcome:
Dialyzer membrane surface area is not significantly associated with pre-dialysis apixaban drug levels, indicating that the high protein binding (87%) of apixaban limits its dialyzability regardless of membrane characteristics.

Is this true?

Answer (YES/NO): YES